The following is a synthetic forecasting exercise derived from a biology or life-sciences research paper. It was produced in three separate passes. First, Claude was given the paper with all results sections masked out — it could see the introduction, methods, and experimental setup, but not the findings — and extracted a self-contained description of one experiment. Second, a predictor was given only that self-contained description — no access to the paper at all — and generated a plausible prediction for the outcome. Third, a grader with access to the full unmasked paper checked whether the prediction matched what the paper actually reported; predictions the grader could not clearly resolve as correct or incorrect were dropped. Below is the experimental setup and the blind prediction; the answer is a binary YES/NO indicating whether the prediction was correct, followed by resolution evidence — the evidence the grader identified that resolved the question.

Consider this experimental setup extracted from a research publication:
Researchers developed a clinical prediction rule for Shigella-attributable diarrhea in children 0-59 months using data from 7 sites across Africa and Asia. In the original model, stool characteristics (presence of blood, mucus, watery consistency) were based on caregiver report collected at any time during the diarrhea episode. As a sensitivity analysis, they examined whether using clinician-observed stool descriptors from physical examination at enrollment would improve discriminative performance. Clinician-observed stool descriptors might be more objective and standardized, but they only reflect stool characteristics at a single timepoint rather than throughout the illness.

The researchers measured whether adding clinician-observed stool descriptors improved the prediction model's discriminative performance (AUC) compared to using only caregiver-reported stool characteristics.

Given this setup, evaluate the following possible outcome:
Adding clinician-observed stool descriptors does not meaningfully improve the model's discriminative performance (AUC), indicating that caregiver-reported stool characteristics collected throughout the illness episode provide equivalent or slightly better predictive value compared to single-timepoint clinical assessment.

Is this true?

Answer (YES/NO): YES